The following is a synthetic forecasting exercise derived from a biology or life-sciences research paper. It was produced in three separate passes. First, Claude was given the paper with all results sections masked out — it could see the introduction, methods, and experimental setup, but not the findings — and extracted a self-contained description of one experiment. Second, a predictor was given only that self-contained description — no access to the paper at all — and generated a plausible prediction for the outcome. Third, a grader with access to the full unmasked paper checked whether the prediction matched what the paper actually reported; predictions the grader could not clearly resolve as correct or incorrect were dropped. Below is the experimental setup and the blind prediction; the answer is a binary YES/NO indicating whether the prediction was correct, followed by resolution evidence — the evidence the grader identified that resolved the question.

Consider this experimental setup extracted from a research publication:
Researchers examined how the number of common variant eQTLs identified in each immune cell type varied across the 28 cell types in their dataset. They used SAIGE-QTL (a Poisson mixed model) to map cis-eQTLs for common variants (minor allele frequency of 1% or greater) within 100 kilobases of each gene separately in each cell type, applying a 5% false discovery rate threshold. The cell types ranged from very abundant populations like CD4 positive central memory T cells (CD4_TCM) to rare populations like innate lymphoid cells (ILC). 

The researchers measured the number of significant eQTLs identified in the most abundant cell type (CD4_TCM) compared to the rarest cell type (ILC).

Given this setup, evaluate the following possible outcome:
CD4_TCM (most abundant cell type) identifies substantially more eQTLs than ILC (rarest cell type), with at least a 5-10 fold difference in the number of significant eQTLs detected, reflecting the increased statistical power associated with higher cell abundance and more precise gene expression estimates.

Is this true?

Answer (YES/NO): YES